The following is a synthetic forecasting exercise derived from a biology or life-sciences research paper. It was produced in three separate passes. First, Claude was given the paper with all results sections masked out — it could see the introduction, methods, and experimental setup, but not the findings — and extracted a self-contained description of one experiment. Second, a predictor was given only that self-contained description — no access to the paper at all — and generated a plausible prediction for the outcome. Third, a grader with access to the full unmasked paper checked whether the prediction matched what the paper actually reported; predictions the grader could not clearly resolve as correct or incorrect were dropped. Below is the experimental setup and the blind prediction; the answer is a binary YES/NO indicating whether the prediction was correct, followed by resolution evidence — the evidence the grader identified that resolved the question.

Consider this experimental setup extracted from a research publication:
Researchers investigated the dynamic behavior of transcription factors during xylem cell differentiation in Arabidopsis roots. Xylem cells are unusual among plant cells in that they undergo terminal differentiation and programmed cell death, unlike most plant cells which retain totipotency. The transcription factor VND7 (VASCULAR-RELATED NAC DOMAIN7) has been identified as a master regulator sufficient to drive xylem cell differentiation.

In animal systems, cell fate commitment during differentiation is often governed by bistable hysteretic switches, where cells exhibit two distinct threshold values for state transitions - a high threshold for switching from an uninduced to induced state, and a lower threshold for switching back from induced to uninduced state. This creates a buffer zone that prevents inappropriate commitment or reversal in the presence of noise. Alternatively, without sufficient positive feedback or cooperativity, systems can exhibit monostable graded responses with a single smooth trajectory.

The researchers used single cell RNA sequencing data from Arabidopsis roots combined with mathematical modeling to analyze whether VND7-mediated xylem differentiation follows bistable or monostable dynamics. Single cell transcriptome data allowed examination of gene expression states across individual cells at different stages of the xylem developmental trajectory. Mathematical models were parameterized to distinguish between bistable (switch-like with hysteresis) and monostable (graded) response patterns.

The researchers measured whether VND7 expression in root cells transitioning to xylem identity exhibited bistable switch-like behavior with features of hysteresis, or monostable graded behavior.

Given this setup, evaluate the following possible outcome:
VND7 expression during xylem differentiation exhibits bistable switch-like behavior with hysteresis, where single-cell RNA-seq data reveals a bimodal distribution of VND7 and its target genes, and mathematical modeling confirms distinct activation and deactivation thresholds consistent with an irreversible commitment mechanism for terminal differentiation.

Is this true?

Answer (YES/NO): NO